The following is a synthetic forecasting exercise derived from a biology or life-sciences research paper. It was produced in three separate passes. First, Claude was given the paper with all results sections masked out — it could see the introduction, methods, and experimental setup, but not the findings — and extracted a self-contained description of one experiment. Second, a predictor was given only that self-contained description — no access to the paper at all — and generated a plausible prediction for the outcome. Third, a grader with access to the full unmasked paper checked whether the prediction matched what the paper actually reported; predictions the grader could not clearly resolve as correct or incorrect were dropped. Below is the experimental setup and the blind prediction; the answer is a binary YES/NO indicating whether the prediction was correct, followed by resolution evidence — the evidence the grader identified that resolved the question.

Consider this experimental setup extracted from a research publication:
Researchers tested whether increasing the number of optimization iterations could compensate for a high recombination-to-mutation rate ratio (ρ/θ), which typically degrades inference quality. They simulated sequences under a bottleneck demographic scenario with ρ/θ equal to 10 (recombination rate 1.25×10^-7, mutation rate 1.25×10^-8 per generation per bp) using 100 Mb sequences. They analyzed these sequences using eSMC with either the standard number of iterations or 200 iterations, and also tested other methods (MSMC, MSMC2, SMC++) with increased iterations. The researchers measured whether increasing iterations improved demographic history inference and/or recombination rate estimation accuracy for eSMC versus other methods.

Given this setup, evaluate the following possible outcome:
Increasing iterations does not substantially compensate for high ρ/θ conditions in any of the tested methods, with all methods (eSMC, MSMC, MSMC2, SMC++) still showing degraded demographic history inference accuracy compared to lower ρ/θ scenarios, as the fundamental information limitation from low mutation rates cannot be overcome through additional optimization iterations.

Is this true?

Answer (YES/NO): NO